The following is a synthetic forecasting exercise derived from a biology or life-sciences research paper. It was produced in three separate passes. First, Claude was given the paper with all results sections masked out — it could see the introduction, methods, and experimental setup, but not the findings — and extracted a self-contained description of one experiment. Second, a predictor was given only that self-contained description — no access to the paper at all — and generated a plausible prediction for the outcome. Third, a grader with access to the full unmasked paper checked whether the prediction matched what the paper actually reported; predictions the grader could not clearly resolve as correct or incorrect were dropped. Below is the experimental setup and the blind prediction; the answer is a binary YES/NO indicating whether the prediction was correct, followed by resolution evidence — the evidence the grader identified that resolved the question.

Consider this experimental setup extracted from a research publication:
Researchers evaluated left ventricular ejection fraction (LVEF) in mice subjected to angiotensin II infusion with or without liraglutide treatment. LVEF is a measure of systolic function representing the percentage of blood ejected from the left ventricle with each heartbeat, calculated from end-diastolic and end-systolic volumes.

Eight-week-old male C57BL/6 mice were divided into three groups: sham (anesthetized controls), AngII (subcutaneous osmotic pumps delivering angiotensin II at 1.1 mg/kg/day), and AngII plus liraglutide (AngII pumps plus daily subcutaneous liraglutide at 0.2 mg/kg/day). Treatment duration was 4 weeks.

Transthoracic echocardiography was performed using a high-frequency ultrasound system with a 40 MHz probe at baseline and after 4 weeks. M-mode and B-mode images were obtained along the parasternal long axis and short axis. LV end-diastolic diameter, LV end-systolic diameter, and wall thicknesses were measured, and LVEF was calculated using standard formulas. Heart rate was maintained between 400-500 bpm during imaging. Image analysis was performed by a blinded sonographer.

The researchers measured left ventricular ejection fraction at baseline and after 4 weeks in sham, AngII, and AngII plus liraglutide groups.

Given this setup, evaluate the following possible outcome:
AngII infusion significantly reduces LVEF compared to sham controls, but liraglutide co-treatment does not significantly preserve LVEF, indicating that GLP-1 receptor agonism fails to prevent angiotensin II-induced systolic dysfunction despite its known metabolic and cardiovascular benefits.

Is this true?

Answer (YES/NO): NO